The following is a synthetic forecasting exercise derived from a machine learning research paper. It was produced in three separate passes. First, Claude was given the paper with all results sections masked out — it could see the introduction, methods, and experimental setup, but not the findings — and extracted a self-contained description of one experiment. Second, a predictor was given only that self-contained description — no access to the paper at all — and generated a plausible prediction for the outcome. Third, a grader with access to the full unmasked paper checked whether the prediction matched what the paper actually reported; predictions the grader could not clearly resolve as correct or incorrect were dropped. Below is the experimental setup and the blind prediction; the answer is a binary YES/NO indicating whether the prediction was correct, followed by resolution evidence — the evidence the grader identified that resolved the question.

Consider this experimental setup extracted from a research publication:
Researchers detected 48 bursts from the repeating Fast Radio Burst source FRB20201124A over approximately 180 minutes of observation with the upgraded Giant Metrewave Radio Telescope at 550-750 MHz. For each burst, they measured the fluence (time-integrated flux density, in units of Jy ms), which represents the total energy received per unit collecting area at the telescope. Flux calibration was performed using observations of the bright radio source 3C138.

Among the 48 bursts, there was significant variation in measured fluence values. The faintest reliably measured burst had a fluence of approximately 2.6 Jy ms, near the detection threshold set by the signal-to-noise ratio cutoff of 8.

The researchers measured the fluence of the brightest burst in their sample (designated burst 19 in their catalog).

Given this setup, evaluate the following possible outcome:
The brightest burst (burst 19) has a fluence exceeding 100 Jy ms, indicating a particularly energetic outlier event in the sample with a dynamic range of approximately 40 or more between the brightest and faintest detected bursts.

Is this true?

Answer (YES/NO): YES